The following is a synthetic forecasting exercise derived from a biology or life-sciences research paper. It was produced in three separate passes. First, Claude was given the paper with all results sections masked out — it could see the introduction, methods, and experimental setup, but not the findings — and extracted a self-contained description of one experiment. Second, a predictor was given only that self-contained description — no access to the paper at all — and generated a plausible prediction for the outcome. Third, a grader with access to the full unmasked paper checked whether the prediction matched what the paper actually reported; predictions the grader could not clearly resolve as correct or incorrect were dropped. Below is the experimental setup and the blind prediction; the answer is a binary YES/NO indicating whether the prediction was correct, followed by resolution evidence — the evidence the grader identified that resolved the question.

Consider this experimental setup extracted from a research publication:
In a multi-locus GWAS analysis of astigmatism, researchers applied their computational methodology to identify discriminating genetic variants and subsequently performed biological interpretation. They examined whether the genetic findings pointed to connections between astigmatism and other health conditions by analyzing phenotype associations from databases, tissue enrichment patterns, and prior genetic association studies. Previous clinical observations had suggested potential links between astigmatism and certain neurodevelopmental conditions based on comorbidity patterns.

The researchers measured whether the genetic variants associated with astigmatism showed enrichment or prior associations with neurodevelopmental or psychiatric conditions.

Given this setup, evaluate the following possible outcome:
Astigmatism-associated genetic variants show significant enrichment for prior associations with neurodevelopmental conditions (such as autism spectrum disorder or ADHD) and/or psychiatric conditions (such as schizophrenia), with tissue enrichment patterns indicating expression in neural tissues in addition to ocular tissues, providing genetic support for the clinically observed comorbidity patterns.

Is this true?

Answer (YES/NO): YES